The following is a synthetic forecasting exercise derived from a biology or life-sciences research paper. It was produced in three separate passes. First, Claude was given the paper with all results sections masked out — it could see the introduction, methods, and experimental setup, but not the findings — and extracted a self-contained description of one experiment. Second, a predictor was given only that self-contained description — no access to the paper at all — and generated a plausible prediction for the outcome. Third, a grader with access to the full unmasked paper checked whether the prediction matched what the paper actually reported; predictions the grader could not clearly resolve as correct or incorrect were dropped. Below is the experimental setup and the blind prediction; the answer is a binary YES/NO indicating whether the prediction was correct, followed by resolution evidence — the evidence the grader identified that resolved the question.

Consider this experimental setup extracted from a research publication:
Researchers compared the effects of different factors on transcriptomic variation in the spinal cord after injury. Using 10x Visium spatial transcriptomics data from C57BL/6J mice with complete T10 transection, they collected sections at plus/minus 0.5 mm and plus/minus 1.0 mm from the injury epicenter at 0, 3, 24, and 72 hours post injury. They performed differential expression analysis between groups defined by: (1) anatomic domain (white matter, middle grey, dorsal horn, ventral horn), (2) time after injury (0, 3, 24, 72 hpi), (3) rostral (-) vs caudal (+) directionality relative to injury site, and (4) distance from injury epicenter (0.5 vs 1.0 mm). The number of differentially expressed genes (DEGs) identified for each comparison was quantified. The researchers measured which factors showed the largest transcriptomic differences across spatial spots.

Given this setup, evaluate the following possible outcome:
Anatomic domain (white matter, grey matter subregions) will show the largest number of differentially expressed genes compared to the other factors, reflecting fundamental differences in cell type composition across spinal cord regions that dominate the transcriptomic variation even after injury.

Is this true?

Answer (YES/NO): NO